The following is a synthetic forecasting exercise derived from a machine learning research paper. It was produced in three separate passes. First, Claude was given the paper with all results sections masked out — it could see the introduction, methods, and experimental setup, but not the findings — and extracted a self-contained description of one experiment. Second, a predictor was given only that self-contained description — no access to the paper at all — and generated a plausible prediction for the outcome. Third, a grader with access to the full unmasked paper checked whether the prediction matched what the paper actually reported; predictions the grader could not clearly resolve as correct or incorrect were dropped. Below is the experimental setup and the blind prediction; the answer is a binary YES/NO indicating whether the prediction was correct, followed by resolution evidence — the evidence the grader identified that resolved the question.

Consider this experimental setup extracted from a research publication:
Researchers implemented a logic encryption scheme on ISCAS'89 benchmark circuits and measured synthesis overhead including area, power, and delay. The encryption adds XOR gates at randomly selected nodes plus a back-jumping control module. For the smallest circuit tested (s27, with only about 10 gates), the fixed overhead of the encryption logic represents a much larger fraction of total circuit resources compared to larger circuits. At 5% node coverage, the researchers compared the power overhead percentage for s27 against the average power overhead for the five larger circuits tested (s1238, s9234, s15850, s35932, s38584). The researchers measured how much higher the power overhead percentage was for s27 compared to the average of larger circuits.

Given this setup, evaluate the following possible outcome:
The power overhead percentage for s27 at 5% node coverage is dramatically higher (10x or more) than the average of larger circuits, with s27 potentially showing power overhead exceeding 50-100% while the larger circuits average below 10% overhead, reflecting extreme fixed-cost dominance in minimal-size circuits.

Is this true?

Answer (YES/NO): NO